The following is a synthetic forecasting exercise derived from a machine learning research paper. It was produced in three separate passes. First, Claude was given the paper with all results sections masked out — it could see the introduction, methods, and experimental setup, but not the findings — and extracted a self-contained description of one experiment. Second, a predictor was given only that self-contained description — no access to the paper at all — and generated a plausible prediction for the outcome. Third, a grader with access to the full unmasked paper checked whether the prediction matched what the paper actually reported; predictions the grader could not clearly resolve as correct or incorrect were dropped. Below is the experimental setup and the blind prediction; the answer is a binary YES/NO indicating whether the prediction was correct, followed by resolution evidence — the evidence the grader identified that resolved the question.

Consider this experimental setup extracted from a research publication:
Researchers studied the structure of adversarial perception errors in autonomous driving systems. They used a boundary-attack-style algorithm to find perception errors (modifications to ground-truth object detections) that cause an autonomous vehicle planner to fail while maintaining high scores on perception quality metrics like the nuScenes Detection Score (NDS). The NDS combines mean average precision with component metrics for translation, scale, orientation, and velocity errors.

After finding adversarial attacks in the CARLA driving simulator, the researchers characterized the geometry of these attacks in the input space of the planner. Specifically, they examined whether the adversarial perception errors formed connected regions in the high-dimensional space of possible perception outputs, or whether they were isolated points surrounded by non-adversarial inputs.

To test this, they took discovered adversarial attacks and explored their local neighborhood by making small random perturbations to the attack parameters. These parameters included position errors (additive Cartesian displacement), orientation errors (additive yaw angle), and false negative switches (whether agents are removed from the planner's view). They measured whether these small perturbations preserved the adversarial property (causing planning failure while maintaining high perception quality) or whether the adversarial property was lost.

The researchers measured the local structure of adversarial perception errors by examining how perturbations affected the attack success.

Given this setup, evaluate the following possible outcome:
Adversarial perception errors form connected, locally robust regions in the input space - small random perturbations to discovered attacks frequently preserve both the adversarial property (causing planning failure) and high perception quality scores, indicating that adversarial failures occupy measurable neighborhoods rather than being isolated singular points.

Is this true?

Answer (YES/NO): NO